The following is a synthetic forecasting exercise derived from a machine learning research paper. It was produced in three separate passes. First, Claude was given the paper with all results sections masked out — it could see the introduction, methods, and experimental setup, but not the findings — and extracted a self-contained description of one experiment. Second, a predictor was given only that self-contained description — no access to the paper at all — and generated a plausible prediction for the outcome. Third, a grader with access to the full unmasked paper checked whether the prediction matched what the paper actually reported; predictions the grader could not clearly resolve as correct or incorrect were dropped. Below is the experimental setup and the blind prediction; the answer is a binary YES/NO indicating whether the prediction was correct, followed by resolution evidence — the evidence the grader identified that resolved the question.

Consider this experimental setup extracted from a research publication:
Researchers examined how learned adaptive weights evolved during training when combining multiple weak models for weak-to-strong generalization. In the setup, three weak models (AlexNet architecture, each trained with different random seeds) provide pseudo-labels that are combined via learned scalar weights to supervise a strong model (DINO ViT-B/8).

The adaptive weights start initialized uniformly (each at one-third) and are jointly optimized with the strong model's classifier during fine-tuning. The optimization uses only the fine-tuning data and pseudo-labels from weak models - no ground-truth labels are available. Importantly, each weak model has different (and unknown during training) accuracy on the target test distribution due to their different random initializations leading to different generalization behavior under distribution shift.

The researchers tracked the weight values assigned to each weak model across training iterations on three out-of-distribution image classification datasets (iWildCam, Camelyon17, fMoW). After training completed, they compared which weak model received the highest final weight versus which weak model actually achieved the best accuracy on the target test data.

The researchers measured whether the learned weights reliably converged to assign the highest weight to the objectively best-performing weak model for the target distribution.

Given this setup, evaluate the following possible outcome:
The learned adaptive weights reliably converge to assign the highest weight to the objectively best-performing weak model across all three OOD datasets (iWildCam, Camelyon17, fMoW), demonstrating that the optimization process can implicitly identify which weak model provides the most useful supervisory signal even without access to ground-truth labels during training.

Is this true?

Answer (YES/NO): NO